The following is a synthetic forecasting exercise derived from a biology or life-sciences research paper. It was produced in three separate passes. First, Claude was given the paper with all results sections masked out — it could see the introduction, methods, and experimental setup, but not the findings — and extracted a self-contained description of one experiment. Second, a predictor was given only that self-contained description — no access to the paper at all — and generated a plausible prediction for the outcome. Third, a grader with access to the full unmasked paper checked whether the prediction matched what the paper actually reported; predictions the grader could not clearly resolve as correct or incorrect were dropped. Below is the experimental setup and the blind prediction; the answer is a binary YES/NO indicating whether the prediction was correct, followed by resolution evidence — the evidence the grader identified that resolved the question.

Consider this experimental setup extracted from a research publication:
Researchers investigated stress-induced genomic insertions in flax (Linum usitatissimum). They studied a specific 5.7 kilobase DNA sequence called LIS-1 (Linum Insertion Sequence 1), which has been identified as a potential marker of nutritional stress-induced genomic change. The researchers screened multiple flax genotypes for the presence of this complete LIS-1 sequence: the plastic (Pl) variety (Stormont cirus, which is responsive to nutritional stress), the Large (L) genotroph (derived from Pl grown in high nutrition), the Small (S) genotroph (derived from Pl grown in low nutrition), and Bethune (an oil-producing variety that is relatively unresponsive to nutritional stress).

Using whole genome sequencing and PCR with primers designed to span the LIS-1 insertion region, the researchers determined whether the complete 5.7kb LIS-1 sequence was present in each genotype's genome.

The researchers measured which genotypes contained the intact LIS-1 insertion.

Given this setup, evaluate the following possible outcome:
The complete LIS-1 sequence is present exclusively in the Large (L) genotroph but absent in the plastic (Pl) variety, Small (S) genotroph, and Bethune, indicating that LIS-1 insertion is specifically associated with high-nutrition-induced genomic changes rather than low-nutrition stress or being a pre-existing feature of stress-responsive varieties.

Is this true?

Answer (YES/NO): NO